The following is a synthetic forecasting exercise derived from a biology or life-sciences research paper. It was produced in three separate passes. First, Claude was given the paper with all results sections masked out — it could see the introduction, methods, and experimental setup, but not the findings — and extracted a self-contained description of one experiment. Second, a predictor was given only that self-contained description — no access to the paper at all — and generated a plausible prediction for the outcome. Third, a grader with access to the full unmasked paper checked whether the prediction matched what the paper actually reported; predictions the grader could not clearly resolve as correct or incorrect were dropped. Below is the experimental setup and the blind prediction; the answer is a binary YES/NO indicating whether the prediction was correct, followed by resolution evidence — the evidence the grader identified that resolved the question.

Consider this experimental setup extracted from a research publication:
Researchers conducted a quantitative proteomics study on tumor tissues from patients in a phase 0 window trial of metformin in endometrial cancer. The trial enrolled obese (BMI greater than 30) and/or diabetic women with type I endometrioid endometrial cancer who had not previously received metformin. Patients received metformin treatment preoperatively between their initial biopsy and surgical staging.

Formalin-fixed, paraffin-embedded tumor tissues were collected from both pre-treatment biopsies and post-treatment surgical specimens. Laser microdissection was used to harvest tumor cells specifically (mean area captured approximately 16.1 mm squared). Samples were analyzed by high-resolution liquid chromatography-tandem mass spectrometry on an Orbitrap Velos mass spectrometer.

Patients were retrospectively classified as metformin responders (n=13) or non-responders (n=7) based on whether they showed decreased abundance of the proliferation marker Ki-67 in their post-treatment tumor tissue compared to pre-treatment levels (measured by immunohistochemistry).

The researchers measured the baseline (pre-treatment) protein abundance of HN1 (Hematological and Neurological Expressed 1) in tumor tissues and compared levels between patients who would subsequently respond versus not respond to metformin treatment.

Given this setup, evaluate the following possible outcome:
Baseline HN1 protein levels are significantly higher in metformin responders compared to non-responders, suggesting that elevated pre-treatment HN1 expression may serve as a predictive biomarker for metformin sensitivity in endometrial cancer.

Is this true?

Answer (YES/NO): YES